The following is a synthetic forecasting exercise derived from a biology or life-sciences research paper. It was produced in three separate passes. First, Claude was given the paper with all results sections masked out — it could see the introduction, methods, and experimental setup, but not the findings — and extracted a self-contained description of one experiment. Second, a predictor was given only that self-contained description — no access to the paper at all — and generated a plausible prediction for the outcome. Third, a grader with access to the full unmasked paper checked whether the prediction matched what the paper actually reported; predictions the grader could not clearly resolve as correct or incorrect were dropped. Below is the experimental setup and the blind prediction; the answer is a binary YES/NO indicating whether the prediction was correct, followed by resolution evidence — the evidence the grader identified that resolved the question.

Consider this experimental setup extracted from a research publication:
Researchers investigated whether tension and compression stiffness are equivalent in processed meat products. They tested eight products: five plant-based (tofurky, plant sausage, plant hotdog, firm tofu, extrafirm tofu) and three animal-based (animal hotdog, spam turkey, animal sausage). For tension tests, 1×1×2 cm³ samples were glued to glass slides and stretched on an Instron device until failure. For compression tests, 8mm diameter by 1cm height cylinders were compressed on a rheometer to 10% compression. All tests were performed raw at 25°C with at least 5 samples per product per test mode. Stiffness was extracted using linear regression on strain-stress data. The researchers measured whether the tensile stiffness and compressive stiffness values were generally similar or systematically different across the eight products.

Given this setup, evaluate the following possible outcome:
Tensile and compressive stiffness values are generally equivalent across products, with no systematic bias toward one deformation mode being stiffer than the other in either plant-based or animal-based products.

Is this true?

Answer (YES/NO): NO